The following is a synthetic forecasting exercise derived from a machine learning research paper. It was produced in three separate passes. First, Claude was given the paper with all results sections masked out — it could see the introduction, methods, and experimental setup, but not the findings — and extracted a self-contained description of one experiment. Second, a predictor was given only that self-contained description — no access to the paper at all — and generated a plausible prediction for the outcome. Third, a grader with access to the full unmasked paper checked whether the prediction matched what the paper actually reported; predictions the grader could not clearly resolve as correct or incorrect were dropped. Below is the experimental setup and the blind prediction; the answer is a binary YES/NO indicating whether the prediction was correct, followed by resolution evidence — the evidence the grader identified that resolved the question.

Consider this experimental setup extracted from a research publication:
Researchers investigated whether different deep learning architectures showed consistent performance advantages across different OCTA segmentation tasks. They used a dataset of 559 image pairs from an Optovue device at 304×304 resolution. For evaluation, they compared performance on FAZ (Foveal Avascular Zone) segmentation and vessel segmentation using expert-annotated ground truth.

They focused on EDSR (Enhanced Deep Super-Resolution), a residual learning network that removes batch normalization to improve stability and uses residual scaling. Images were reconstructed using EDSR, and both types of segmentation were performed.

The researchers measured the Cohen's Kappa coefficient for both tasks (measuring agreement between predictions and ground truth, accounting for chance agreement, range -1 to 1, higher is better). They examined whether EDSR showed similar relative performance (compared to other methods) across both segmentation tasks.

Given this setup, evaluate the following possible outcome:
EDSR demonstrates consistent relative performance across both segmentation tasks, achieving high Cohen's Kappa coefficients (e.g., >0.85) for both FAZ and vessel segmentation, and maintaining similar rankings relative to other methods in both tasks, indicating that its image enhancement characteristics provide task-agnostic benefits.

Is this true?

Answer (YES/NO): NO